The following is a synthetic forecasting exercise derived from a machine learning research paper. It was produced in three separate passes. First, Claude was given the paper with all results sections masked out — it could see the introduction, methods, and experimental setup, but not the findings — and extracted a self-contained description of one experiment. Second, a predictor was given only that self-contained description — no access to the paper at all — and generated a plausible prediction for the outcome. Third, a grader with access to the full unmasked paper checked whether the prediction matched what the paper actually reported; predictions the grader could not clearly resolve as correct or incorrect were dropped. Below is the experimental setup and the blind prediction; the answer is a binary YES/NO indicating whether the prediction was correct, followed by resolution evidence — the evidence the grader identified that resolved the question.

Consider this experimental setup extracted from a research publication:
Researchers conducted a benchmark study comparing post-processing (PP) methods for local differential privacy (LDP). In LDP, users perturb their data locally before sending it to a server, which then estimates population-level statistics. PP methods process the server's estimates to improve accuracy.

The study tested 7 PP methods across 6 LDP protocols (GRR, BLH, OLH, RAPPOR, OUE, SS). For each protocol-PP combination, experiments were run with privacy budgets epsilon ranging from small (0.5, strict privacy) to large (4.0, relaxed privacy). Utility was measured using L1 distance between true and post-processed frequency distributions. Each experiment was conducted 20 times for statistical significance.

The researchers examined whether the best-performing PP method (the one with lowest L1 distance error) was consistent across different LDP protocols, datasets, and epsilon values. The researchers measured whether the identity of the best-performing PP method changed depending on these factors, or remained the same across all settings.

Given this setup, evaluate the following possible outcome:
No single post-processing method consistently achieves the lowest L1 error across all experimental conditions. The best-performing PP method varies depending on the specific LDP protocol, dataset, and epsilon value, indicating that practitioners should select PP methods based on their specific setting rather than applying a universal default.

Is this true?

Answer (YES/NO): YES